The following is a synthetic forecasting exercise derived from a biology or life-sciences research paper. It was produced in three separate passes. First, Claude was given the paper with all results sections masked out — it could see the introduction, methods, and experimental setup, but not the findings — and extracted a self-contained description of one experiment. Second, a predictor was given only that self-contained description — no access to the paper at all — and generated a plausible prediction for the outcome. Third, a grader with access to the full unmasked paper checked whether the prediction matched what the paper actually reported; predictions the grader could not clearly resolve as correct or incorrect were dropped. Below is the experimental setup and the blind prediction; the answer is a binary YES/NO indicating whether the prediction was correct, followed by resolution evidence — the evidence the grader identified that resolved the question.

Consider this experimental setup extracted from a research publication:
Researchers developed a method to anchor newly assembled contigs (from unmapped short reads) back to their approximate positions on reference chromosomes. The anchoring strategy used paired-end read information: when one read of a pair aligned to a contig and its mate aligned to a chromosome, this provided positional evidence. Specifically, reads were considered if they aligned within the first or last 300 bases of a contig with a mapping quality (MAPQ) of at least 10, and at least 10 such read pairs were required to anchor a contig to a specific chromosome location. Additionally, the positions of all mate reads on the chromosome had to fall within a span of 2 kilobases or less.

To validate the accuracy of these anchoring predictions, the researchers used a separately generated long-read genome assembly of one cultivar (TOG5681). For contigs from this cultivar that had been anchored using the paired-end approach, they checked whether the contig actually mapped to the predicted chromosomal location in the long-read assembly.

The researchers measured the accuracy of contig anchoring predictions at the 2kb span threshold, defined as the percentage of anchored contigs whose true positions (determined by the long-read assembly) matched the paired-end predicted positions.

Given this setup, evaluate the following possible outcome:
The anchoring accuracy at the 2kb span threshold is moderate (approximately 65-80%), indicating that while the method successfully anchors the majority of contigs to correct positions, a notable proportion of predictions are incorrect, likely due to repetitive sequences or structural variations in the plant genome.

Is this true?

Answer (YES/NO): NO